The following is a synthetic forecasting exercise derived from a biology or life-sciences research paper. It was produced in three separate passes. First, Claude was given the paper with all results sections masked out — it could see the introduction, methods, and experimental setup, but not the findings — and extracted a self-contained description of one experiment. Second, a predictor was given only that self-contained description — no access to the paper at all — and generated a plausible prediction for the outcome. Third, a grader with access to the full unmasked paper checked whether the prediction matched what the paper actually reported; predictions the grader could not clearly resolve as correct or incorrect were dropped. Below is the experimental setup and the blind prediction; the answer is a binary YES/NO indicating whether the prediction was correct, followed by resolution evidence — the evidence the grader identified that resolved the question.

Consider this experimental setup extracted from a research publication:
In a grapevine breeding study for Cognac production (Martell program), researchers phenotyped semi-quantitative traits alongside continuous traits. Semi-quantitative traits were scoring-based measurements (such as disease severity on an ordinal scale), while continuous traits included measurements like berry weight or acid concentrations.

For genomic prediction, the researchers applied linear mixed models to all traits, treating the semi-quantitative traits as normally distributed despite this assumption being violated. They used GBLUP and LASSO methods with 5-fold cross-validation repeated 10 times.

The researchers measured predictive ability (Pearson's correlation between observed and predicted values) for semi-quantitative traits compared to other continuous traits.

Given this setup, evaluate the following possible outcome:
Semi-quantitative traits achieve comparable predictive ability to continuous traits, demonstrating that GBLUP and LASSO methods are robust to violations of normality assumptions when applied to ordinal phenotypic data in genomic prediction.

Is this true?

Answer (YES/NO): NO